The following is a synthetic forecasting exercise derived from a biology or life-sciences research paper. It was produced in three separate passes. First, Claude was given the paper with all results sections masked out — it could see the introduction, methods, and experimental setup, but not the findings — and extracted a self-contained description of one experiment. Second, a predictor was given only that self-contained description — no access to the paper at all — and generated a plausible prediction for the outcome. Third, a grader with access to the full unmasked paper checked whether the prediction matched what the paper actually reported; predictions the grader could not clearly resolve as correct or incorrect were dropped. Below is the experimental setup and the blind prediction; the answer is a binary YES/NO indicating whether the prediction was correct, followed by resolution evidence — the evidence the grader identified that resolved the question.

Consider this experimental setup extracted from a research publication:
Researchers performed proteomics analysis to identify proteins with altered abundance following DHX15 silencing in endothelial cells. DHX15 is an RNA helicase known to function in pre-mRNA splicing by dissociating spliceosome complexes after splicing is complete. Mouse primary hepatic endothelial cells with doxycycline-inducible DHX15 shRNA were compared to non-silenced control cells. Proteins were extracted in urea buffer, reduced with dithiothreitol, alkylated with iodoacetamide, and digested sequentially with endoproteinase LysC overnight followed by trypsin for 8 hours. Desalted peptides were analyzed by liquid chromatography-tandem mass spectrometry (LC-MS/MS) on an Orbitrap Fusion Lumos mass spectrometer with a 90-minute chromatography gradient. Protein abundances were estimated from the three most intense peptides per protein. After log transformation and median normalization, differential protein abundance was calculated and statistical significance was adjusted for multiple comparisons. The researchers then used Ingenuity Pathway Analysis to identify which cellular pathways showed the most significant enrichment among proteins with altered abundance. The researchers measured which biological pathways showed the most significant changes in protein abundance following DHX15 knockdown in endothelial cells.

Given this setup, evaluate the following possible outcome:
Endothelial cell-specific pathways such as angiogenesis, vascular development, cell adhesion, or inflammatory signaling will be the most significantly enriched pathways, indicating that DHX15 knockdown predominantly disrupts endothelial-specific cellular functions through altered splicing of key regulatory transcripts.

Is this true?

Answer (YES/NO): NO